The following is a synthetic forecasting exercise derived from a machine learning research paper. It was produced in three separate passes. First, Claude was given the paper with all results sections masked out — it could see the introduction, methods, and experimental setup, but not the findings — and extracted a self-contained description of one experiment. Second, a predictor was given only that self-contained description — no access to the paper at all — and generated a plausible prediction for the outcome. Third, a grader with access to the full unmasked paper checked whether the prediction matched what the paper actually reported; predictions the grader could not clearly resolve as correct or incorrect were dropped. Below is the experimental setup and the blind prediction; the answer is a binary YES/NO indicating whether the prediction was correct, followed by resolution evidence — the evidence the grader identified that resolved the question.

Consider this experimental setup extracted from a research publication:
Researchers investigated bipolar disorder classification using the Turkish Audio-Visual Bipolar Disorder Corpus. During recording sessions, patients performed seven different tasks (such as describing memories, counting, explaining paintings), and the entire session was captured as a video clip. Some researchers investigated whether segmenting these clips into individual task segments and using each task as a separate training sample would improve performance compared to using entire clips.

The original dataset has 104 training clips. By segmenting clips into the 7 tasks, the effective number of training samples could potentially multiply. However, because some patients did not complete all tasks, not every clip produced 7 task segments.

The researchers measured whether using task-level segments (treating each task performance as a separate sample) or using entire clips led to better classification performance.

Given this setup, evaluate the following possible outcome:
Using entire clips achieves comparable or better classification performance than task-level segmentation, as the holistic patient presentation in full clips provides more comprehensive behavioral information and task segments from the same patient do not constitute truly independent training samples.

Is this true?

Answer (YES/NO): YES